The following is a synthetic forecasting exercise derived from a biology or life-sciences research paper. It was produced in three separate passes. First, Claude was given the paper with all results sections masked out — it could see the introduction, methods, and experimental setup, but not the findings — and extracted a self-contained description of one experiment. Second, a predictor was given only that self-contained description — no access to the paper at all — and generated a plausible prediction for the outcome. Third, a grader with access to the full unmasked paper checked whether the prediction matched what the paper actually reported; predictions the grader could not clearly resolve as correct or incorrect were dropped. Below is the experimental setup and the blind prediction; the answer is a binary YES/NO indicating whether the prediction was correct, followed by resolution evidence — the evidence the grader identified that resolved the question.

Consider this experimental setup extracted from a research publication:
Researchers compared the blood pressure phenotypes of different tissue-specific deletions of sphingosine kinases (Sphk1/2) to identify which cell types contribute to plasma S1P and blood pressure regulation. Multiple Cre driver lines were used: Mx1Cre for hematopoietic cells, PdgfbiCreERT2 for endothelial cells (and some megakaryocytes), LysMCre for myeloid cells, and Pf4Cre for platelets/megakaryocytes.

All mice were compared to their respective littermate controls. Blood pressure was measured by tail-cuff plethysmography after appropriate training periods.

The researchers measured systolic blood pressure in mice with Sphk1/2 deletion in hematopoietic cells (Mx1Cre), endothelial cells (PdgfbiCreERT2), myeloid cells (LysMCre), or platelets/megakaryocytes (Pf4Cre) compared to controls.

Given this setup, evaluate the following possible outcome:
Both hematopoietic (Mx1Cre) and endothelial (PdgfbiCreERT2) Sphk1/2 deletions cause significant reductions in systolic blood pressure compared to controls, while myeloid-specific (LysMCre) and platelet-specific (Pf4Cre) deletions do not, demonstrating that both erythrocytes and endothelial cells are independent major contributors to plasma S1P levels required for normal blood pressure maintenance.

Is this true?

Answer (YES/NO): NO